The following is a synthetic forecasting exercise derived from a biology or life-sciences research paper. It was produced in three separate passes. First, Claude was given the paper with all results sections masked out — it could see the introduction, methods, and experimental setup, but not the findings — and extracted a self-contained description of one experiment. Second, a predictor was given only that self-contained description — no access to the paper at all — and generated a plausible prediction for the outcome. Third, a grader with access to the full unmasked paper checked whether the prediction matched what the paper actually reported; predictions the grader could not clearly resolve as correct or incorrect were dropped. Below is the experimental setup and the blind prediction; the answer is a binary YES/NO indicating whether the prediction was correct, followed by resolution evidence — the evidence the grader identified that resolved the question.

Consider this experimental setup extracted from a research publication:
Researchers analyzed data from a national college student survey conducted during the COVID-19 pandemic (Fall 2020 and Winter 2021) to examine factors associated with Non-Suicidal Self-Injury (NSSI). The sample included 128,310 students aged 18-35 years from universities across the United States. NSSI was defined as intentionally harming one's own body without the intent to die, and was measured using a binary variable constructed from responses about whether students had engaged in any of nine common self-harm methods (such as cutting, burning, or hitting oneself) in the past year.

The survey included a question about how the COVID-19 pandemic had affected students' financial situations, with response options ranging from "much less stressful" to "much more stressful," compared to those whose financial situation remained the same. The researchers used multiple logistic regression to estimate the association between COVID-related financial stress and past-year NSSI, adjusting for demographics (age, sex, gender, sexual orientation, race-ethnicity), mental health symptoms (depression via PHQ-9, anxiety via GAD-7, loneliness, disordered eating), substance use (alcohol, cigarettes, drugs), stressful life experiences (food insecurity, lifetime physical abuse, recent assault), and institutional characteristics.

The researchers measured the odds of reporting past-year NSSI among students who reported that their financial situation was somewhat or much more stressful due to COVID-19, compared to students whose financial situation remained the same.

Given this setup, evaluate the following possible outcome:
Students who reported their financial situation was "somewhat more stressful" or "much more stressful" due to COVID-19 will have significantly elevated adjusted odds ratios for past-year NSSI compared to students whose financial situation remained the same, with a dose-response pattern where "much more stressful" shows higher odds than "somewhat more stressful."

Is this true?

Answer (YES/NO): NO